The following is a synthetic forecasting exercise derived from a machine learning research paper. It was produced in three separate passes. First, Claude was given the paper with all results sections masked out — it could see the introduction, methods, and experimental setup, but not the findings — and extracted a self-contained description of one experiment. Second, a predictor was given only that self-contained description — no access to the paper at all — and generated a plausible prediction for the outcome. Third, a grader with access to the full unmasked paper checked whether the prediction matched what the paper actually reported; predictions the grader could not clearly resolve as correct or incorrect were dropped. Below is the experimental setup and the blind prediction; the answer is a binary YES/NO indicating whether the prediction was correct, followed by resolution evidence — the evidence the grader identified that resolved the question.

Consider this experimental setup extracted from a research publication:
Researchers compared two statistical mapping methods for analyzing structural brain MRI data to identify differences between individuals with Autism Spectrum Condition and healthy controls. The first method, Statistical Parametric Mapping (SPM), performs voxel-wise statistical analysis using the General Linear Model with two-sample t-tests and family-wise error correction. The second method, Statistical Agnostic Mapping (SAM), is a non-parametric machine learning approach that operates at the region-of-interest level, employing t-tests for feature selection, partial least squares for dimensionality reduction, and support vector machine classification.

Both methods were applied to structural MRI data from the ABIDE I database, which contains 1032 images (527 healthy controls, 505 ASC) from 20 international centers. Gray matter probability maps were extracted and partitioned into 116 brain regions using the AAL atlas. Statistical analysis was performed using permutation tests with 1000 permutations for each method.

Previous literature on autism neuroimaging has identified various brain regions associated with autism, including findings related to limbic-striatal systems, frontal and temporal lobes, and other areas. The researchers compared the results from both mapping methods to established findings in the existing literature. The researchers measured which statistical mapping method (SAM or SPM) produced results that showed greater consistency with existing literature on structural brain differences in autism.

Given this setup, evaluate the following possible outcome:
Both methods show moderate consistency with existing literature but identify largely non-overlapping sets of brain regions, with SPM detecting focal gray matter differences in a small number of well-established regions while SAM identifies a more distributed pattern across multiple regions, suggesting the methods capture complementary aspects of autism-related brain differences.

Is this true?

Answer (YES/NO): NO